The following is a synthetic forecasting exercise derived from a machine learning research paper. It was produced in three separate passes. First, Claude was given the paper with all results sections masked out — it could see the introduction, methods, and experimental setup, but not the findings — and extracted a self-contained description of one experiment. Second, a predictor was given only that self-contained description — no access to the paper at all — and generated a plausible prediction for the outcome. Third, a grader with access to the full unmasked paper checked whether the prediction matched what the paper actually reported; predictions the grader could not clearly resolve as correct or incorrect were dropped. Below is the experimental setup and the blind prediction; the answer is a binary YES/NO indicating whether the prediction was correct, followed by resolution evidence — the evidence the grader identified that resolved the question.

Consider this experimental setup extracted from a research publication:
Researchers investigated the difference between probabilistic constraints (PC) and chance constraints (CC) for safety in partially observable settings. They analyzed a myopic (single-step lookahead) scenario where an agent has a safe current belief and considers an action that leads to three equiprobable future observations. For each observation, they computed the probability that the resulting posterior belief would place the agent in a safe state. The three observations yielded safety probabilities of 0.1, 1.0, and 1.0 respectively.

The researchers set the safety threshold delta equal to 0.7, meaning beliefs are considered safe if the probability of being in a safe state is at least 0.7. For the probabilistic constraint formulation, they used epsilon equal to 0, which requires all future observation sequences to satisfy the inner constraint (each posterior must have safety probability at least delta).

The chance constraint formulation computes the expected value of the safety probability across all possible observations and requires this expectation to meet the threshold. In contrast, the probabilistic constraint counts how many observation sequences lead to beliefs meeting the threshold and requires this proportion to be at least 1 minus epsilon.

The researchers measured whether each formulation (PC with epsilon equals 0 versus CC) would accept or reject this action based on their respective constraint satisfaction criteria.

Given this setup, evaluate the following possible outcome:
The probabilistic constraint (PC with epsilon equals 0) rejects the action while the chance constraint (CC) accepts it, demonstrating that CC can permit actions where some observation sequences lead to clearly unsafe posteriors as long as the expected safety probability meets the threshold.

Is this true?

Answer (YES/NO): YES